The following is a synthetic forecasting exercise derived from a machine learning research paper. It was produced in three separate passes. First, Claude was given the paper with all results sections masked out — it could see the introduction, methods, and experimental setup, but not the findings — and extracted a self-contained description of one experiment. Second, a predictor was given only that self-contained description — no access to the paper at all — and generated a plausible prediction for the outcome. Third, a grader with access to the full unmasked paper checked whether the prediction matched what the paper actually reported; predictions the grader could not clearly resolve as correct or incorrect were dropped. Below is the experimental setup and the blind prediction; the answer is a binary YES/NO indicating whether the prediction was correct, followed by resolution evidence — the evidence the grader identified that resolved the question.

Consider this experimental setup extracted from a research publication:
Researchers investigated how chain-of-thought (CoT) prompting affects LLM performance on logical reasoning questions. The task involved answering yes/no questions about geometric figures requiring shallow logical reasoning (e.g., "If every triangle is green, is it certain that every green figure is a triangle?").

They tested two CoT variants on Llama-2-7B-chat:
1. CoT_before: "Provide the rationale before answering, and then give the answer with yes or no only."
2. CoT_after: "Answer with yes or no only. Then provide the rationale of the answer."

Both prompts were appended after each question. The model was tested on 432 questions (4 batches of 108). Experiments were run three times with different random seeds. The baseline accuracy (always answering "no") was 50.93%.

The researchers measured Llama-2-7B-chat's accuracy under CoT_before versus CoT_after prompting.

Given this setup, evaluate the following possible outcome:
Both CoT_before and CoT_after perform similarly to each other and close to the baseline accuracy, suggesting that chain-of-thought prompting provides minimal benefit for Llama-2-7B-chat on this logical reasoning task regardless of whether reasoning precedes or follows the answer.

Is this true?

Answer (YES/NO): NO